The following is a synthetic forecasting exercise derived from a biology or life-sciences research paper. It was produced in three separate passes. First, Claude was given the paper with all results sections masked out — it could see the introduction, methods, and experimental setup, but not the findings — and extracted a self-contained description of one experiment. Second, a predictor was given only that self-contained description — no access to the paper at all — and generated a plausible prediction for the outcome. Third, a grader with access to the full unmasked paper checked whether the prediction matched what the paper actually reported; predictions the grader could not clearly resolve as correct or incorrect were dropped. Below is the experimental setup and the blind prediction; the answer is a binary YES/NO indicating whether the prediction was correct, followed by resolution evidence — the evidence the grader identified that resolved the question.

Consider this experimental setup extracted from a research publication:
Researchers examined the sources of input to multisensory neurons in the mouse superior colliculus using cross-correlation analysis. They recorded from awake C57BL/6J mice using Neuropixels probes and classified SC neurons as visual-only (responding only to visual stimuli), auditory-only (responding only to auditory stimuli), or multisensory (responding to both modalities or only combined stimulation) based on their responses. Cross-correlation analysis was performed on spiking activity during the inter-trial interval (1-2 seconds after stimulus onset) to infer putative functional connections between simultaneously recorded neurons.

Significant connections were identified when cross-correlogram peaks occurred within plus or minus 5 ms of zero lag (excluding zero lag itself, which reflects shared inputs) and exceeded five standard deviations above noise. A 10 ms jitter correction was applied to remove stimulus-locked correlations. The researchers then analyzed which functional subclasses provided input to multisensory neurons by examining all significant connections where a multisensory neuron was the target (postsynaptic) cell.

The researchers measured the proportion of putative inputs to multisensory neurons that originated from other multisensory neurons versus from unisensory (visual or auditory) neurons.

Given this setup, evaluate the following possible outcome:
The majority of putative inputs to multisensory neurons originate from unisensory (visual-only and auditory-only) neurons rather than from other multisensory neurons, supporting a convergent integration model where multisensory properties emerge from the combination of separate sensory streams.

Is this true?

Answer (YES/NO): NO